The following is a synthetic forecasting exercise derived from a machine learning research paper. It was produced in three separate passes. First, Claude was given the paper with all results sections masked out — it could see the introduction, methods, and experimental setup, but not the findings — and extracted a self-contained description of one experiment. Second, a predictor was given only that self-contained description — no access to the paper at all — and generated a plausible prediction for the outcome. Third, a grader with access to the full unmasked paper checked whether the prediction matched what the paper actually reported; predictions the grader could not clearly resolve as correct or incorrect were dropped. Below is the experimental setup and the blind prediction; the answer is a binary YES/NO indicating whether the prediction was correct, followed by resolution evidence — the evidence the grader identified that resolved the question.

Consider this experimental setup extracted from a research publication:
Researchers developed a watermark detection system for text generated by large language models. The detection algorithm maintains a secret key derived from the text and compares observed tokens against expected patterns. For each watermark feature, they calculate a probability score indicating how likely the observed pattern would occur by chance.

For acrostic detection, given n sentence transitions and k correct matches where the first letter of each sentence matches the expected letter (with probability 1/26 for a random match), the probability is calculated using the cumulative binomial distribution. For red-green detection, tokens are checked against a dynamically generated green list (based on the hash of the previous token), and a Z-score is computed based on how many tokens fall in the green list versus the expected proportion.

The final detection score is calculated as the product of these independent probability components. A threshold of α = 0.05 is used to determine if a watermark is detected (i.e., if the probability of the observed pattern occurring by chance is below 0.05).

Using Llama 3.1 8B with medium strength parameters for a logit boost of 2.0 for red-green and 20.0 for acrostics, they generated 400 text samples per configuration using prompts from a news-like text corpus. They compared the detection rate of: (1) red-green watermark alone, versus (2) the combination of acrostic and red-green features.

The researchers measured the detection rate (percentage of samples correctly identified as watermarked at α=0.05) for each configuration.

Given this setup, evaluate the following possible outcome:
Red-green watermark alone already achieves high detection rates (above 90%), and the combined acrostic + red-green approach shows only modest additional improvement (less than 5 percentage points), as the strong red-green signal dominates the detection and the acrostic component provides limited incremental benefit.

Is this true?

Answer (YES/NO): NO